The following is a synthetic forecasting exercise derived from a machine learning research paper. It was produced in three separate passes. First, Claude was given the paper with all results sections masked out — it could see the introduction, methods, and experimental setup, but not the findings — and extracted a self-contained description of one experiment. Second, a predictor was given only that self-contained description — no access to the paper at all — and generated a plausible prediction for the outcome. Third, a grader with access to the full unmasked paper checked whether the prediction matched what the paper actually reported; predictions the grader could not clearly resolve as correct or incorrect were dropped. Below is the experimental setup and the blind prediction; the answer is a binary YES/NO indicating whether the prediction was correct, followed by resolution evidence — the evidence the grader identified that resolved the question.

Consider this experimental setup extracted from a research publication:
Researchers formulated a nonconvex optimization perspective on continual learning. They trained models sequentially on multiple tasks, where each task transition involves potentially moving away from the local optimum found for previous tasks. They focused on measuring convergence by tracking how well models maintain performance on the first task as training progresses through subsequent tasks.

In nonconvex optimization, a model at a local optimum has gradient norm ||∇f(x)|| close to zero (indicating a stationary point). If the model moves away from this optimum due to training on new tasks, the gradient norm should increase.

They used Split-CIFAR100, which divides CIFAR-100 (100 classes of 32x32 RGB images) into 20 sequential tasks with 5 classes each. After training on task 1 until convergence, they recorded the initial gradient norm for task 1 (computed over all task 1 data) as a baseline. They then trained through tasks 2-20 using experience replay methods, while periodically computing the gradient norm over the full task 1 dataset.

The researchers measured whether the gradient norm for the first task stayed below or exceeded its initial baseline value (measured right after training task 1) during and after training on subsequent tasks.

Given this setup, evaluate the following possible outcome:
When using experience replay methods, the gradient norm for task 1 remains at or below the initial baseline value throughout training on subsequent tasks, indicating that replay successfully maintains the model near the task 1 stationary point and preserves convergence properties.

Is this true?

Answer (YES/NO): NO